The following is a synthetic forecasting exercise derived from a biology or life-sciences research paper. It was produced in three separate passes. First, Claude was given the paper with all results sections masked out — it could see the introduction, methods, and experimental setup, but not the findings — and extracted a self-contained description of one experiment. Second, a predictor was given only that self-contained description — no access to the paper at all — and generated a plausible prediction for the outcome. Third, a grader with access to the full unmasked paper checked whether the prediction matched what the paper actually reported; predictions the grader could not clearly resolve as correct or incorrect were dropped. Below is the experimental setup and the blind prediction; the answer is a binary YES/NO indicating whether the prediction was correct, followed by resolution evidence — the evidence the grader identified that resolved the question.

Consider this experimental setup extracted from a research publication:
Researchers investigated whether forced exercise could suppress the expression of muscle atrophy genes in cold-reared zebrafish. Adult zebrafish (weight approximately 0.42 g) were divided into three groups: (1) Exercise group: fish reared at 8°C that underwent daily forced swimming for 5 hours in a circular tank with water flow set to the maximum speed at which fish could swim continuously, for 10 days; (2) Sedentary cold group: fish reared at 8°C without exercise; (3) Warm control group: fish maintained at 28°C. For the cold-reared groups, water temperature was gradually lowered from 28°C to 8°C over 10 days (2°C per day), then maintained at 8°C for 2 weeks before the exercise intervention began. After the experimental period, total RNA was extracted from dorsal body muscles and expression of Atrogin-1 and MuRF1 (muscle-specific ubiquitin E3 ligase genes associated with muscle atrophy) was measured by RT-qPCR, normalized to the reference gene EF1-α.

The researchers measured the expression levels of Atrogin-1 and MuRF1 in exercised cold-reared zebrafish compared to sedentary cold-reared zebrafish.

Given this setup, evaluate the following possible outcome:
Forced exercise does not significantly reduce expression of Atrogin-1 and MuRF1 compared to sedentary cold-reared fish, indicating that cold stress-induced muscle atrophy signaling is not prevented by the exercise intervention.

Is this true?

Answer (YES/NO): NO